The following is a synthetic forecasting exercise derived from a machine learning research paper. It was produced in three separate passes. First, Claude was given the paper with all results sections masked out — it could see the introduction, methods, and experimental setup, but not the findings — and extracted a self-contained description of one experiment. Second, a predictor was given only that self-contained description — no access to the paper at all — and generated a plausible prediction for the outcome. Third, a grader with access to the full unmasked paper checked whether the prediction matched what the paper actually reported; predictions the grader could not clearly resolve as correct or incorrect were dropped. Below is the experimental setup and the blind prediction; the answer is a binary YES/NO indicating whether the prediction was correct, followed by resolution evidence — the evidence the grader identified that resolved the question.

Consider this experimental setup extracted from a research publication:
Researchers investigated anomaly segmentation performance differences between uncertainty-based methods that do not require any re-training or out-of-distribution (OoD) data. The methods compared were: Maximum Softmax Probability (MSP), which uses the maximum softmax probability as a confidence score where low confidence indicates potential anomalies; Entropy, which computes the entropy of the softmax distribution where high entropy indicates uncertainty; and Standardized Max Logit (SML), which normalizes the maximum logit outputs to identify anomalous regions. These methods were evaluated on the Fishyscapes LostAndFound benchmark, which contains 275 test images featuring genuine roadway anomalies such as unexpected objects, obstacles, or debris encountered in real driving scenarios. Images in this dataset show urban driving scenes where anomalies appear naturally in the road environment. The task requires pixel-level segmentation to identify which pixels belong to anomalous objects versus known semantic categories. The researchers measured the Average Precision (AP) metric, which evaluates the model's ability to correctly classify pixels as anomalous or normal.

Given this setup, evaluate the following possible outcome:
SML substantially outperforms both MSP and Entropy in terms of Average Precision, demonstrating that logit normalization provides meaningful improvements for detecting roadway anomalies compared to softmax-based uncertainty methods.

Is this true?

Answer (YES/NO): YES